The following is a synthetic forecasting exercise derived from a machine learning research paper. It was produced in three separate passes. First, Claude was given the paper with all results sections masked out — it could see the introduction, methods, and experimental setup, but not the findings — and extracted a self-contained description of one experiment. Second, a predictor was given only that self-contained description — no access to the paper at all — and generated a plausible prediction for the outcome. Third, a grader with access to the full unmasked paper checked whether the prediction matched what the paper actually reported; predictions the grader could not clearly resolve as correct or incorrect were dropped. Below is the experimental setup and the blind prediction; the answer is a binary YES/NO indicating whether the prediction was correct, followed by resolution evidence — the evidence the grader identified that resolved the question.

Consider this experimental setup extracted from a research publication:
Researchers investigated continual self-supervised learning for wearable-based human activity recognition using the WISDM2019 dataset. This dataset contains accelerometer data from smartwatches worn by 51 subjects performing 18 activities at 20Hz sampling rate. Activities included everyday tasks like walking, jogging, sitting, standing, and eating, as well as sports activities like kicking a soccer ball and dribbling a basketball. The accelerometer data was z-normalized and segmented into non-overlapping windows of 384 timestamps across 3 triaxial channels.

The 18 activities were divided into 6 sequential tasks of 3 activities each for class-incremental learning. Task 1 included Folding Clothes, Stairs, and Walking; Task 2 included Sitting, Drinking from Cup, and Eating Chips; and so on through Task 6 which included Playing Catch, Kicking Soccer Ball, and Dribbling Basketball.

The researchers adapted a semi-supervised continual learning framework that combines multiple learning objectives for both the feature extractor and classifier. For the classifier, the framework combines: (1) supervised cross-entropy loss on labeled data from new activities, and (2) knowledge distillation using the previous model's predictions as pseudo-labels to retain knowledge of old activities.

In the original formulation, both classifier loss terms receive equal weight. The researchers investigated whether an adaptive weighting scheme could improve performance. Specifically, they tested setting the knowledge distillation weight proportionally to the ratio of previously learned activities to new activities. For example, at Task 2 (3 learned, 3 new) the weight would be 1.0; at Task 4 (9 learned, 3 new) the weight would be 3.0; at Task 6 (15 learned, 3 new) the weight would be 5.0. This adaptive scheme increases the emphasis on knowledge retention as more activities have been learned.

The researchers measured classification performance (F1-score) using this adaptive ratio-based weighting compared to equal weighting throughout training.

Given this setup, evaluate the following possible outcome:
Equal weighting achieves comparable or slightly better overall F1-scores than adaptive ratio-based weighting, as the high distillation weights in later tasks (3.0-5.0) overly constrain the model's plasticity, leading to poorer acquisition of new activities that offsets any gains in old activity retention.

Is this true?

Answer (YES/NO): NO